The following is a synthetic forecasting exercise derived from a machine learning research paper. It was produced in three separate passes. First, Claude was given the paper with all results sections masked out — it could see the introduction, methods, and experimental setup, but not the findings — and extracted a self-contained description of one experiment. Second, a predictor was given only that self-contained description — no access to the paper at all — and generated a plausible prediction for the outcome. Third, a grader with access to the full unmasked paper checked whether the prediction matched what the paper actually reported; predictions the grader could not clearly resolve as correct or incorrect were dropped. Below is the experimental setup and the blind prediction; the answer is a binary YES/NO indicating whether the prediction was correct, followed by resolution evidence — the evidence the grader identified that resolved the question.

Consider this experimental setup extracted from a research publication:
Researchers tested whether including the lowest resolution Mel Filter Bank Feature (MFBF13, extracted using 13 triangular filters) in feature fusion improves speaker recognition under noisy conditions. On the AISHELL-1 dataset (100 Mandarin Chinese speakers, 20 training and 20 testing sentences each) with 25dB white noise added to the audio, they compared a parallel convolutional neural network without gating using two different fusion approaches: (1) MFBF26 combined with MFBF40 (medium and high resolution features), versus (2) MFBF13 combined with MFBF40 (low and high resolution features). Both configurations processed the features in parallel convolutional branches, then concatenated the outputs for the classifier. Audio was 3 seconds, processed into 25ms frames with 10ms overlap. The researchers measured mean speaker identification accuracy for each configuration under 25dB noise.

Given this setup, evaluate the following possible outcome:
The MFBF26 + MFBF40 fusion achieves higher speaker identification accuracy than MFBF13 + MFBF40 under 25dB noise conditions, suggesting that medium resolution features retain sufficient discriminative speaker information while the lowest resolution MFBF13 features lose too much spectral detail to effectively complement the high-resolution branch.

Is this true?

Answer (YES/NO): YES